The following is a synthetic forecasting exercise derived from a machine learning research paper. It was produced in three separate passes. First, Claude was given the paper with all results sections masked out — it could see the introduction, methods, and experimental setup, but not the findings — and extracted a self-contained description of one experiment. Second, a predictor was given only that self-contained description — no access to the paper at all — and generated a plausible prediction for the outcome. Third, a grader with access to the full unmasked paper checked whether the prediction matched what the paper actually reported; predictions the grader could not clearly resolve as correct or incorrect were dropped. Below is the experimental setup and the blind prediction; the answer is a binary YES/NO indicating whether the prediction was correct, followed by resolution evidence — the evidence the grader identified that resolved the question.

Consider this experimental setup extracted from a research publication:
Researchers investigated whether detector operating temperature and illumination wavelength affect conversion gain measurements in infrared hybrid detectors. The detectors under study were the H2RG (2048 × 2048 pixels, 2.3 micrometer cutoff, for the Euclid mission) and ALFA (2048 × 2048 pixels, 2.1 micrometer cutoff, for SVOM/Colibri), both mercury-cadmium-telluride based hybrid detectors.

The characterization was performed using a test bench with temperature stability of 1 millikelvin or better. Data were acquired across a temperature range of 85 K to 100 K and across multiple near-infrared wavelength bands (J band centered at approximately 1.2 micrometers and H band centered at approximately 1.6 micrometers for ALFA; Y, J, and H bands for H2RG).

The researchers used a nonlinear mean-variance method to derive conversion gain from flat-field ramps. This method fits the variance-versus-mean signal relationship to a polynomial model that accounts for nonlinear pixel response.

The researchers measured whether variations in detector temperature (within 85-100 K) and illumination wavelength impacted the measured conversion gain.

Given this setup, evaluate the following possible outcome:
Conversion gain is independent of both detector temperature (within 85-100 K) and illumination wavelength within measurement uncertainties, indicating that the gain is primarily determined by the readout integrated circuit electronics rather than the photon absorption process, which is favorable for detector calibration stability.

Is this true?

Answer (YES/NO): YES